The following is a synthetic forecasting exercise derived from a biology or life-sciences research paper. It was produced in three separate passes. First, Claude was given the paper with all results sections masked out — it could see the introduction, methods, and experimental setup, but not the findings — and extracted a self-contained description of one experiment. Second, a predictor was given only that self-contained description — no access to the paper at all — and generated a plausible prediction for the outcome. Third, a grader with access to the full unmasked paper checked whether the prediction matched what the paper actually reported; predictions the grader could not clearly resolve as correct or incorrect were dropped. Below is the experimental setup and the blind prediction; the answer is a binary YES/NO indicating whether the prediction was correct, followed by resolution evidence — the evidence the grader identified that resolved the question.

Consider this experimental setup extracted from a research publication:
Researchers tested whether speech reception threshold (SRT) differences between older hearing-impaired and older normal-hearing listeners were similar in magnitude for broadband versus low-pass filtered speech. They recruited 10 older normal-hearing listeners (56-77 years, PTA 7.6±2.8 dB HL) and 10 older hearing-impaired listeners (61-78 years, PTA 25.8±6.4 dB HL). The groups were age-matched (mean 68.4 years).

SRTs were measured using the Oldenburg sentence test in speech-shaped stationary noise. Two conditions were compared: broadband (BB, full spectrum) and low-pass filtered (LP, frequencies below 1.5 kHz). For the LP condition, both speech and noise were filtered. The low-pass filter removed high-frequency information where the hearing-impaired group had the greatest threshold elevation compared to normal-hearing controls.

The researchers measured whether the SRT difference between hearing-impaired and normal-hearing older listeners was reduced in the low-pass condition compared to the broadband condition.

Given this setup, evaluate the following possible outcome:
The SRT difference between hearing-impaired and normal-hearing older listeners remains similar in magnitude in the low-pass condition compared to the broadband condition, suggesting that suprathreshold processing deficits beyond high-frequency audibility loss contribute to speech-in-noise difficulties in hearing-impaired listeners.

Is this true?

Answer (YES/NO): YES